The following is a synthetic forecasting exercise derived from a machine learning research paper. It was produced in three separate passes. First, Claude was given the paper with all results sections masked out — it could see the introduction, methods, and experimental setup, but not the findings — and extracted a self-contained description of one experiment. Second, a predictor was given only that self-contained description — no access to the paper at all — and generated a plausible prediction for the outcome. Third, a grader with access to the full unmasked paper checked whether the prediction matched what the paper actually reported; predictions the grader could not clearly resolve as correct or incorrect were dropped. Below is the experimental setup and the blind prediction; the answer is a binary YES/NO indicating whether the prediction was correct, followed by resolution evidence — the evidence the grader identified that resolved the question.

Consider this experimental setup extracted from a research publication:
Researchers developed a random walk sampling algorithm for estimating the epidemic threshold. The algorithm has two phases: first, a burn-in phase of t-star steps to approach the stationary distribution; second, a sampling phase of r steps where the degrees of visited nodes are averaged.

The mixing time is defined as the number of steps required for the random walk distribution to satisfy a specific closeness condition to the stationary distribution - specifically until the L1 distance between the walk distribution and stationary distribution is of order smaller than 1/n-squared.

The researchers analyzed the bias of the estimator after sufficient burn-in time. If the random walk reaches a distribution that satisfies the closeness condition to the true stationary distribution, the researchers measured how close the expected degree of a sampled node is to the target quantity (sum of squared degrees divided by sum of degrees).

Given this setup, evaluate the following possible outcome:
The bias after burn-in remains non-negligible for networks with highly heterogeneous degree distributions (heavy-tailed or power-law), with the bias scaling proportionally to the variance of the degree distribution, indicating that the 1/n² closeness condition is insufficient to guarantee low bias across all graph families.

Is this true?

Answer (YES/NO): NO